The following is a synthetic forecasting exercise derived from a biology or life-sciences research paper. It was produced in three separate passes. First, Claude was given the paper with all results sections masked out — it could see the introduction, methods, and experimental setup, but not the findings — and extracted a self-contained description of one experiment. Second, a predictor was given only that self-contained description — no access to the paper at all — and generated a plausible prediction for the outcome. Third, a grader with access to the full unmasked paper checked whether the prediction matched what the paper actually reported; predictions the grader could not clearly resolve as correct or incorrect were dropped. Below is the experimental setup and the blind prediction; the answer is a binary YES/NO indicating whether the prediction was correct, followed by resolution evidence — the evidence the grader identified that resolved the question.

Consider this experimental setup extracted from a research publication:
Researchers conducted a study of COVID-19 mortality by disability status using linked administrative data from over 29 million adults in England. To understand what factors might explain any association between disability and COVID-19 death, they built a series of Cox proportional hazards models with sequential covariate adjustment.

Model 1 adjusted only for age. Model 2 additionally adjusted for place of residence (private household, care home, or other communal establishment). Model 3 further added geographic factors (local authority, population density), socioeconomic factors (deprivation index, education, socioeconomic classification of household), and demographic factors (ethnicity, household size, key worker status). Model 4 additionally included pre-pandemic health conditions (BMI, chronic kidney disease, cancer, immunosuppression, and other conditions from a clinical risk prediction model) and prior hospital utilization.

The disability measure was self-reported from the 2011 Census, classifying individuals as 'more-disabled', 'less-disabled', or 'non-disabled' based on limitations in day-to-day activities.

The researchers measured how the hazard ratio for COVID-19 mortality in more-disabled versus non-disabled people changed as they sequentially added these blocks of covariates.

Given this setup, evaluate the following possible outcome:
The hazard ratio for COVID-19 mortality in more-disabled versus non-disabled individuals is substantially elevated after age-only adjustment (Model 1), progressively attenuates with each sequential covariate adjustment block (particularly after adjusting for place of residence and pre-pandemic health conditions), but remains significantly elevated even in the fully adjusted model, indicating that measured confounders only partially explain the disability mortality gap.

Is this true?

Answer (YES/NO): YES